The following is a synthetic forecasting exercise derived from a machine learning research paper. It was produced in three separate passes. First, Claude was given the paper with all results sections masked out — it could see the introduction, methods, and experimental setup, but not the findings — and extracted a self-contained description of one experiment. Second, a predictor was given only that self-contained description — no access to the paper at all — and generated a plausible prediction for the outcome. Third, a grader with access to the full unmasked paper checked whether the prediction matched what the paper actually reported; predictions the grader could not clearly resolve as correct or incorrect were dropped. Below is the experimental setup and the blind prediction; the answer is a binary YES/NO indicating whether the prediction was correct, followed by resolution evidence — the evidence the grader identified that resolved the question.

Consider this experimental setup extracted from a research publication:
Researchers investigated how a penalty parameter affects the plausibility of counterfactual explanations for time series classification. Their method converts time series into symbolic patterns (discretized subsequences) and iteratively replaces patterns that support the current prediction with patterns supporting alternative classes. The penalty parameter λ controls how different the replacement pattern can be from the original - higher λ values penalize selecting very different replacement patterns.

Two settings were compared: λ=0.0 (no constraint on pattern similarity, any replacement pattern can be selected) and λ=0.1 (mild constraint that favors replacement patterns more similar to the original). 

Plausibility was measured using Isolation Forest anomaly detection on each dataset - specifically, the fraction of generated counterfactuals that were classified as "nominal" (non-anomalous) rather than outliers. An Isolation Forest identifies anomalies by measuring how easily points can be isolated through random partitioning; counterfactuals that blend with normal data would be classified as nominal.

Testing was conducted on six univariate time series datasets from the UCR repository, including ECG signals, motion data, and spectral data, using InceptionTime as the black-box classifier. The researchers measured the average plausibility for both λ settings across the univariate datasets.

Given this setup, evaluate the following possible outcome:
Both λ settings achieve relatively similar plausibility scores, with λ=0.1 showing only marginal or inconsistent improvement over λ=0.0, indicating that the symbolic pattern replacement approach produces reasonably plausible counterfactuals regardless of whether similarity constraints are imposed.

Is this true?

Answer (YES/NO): NO